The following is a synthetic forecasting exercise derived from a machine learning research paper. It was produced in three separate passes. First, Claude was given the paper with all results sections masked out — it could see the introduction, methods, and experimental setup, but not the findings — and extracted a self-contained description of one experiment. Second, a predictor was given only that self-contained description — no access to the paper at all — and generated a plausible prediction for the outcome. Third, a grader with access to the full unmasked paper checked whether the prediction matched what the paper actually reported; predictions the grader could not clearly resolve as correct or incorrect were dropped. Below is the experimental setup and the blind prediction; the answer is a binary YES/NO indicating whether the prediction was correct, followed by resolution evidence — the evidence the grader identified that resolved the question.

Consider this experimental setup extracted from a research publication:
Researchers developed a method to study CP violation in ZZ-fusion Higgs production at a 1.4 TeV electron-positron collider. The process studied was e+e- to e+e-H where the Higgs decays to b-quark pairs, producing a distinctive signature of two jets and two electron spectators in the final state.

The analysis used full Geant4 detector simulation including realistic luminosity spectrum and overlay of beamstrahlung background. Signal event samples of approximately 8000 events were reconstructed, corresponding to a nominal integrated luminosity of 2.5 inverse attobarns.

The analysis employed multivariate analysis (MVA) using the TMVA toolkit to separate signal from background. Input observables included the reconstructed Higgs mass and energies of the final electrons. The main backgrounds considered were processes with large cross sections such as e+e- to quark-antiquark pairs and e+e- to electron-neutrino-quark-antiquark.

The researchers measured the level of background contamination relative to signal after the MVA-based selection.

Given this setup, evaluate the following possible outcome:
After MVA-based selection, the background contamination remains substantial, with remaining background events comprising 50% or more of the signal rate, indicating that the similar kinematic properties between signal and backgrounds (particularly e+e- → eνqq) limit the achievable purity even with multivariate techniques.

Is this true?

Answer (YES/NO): NO